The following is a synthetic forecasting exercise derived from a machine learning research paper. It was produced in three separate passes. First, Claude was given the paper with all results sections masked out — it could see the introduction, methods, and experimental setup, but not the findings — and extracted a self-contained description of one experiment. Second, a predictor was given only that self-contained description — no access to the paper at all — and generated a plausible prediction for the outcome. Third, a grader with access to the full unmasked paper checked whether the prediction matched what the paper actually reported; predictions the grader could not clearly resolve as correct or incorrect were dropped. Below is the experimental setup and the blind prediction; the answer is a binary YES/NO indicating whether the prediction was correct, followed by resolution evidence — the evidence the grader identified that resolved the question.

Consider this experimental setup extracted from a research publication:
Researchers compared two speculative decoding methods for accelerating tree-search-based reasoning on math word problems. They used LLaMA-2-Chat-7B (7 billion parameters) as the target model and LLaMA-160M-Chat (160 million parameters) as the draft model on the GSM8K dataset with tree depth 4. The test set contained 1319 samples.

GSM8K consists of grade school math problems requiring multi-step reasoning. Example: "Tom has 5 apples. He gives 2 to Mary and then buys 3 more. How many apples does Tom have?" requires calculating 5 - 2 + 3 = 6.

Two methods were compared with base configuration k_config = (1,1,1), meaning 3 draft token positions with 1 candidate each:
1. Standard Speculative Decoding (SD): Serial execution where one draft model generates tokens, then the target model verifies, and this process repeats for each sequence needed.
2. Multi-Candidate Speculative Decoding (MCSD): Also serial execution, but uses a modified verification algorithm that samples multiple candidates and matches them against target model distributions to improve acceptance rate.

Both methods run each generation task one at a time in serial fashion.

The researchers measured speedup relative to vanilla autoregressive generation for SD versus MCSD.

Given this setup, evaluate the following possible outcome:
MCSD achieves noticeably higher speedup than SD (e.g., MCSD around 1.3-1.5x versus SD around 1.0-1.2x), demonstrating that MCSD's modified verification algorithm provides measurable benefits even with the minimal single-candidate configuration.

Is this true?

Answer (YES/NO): NO